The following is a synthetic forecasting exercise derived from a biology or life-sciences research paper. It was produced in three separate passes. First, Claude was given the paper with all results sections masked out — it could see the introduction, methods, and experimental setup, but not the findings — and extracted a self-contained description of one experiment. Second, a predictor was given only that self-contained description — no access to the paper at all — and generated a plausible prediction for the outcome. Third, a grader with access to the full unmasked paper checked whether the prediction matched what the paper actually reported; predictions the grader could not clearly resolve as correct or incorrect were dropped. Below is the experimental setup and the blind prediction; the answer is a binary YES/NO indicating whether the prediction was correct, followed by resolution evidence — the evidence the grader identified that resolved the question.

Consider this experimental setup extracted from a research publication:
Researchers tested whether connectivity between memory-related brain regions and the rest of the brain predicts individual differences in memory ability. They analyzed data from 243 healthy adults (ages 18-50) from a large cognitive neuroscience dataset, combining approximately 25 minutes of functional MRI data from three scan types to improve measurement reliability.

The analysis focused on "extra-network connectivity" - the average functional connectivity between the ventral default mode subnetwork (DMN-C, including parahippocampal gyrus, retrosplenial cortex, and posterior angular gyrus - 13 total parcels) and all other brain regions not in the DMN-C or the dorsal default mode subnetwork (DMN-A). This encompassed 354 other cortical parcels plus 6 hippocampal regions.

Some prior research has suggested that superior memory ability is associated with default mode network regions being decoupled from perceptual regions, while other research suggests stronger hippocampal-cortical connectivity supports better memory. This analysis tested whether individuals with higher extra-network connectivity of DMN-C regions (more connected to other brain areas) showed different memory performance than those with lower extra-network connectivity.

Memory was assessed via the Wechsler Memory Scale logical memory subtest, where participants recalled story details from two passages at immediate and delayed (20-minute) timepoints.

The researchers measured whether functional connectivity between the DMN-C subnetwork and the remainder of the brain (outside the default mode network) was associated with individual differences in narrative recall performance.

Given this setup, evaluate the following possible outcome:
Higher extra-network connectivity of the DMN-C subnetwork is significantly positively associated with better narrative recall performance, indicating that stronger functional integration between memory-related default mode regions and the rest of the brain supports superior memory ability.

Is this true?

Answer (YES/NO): NO